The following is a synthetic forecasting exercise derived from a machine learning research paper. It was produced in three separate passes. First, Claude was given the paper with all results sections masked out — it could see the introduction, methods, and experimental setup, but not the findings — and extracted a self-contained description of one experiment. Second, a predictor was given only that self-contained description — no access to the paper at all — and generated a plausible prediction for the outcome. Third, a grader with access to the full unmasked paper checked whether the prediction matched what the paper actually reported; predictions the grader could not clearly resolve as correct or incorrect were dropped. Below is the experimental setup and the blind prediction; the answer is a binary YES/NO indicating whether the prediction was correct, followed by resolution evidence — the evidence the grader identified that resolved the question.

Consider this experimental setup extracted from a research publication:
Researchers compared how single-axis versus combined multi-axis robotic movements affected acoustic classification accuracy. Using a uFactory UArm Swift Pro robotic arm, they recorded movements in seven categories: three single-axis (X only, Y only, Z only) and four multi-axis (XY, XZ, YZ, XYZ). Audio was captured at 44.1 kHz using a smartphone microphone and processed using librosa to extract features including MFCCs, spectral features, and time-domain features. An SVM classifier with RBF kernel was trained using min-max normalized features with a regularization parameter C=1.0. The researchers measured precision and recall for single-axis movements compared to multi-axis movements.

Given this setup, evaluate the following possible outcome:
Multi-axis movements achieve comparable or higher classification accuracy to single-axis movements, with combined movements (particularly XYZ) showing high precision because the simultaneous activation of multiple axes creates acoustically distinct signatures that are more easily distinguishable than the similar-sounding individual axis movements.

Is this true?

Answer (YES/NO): NO